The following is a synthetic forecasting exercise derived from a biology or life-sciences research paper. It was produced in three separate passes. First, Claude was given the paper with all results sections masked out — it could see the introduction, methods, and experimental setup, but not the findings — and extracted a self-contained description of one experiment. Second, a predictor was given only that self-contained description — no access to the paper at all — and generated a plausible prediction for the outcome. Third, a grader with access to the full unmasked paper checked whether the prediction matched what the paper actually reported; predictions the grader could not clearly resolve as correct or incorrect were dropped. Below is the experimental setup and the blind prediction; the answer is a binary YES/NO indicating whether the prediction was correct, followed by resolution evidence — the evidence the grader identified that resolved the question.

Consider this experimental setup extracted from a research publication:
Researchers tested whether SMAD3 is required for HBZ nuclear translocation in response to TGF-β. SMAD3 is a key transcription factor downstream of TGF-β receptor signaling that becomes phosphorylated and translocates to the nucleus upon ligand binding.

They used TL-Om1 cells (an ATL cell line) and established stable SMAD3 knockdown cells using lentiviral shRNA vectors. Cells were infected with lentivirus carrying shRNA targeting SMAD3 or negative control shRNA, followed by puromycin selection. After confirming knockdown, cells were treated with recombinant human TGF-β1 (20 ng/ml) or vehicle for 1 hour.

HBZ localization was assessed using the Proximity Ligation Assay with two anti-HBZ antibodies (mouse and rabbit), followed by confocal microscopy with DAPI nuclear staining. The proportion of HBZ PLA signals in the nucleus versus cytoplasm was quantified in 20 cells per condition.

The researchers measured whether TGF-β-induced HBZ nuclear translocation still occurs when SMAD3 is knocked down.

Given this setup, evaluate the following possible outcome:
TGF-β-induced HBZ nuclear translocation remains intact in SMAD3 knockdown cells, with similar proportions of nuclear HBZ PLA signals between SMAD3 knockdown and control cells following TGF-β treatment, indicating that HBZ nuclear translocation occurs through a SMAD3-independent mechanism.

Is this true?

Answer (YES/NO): NO